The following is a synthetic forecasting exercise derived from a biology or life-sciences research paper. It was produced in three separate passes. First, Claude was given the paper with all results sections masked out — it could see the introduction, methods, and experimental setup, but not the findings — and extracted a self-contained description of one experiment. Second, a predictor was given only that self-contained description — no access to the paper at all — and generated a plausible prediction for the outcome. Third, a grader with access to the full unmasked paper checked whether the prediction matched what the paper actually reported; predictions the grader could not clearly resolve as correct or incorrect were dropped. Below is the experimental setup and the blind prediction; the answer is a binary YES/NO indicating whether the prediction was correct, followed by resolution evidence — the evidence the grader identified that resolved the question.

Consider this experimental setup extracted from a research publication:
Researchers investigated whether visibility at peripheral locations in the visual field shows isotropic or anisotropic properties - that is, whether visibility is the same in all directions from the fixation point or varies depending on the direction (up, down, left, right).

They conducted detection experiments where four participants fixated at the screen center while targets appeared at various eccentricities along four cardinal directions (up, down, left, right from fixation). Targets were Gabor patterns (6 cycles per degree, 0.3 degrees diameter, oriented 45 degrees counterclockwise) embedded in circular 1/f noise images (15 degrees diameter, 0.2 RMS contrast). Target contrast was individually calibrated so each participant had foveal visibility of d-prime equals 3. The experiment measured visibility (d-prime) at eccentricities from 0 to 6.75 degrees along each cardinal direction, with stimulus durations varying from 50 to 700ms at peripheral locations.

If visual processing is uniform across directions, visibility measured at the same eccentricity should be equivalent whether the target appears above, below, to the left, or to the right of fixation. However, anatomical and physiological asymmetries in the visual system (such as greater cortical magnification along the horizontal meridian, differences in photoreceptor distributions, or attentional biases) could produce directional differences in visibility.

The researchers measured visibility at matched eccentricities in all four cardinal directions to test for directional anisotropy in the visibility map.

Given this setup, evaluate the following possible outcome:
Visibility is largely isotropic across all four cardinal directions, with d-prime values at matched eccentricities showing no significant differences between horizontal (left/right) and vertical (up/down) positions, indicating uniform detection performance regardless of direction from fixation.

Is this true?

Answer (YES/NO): NO